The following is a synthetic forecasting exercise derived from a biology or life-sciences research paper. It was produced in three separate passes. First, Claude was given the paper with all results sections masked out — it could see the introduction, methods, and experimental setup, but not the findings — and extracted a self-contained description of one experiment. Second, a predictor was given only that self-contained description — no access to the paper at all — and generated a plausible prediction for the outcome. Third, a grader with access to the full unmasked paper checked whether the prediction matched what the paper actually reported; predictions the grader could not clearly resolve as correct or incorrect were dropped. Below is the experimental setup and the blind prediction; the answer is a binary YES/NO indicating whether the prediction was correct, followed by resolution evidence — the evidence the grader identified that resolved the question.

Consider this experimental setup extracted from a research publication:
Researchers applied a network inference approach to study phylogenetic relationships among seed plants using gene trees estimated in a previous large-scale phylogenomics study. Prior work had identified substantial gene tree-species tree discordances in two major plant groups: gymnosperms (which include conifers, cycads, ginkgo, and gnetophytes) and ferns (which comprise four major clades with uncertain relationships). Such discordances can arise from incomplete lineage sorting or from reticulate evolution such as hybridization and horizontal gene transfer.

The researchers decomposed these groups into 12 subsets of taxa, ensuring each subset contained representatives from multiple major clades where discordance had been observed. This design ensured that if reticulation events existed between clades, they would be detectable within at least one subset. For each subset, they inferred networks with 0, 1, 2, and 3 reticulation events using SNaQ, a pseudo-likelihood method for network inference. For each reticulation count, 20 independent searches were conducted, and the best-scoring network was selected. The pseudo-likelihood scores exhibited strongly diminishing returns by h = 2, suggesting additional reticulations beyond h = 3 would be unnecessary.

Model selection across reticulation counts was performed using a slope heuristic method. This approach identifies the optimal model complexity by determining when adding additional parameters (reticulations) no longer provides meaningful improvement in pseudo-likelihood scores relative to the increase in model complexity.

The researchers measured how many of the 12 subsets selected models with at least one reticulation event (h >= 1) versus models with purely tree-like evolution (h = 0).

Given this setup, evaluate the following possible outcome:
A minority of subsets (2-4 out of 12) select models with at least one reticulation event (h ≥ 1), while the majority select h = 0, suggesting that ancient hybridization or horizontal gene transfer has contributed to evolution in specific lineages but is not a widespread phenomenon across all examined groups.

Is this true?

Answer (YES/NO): YES